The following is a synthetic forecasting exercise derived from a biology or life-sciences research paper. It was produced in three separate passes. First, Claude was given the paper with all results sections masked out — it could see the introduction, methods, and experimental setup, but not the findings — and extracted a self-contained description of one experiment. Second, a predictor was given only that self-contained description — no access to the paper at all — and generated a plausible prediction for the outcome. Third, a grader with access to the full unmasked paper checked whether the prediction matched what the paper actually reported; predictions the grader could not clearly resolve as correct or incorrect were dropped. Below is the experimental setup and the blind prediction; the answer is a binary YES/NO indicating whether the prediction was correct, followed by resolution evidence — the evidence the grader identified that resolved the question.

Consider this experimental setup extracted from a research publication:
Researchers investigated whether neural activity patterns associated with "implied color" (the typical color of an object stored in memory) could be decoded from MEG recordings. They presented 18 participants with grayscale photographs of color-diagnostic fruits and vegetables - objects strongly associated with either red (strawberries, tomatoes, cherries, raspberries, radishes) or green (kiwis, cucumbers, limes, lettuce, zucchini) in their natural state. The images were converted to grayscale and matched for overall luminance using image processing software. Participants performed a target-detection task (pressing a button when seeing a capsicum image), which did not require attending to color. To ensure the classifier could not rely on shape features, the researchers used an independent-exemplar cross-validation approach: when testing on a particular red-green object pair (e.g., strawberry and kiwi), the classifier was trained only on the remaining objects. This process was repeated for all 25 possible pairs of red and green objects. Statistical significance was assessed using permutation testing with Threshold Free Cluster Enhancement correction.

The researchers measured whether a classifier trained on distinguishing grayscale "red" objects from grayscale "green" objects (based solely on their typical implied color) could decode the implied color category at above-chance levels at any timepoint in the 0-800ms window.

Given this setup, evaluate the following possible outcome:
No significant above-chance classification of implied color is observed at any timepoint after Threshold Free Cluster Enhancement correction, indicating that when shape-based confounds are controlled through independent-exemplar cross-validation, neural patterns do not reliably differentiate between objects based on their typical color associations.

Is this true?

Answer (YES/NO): YES